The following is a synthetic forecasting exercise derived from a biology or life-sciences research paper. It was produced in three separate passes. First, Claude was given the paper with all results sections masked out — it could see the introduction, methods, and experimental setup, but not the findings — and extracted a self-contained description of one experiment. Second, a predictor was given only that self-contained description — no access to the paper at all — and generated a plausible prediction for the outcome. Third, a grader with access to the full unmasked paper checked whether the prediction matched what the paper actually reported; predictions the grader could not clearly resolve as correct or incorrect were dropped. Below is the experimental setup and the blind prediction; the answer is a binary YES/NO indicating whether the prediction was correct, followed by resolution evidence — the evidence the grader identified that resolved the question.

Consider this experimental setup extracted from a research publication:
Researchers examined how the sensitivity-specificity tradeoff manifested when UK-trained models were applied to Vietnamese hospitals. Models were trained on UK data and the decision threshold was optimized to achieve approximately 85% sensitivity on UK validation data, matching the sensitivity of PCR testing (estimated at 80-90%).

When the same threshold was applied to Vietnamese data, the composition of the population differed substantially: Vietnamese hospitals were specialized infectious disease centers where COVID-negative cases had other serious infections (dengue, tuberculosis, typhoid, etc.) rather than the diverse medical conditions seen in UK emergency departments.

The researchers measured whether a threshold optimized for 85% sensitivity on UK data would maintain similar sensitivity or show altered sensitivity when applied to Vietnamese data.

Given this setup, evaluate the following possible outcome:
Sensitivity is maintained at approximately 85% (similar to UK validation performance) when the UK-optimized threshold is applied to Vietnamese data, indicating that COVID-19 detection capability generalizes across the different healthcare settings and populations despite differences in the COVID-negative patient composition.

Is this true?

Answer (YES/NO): YES